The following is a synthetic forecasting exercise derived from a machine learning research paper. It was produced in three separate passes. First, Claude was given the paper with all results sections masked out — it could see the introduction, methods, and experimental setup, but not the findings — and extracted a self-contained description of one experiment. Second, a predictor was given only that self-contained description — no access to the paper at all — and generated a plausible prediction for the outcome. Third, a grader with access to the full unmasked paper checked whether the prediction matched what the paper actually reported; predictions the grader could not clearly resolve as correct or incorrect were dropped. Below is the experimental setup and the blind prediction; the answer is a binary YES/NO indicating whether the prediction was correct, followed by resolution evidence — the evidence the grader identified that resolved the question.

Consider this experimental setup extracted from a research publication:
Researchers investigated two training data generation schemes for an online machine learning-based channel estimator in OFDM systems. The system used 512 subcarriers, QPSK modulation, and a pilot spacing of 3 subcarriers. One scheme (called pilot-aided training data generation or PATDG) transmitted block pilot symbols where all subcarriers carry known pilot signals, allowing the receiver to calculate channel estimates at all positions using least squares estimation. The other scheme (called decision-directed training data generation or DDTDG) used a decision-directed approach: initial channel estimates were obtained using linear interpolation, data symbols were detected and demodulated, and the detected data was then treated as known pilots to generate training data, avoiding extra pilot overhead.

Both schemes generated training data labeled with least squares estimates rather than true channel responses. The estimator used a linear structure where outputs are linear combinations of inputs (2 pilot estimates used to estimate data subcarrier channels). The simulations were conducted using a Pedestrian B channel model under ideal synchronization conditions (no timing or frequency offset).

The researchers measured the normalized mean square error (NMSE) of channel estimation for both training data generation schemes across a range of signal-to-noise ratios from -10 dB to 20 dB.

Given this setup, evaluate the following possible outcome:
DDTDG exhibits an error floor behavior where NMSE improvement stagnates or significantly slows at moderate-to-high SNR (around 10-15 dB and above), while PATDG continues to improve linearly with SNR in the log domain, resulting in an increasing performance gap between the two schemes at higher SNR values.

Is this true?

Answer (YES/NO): NO